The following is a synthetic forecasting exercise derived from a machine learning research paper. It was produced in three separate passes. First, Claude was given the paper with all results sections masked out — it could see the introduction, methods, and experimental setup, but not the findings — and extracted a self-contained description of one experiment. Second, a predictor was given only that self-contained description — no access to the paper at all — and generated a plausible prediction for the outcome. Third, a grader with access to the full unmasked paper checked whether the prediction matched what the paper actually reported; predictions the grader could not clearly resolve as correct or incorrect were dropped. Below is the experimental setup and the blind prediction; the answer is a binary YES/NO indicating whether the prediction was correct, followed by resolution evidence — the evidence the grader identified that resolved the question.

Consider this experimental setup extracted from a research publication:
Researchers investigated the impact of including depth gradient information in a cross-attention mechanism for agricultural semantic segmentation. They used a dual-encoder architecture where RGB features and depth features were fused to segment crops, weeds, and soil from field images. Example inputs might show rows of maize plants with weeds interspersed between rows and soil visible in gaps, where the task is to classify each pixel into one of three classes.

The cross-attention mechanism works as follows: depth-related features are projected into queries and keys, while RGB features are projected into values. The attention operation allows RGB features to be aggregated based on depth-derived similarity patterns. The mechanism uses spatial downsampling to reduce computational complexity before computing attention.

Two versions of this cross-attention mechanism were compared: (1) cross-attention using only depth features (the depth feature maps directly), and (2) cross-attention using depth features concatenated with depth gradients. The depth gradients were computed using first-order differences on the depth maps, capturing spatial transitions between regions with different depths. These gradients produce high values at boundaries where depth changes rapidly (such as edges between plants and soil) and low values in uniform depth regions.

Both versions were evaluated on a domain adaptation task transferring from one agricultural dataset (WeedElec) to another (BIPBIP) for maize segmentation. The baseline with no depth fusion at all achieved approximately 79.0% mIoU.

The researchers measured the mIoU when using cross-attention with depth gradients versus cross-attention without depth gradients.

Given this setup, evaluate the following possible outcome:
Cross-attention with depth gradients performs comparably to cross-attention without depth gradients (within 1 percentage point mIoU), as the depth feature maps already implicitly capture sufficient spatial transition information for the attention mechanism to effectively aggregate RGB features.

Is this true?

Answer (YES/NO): NO